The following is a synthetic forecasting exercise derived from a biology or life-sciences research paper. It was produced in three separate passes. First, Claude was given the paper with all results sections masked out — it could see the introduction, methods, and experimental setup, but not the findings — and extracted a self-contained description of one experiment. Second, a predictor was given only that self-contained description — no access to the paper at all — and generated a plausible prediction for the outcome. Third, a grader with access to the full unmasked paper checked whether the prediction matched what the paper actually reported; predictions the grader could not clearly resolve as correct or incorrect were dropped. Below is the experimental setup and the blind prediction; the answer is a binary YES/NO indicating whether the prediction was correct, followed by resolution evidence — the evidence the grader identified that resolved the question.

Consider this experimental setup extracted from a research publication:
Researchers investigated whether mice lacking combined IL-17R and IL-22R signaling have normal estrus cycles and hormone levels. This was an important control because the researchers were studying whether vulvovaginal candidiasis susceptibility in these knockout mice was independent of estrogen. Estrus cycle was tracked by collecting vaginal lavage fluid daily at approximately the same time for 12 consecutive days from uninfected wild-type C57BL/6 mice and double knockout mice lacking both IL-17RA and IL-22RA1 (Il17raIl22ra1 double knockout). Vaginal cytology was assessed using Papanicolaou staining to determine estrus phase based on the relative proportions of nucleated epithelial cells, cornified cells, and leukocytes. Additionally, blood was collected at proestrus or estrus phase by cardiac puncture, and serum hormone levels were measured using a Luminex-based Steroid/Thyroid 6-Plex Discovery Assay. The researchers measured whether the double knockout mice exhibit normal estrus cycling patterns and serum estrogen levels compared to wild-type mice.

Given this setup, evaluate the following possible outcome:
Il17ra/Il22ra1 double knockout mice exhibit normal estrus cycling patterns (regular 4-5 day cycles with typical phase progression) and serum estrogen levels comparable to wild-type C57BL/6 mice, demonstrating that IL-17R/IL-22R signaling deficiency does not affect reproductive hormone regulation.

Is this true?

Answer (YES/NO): NO